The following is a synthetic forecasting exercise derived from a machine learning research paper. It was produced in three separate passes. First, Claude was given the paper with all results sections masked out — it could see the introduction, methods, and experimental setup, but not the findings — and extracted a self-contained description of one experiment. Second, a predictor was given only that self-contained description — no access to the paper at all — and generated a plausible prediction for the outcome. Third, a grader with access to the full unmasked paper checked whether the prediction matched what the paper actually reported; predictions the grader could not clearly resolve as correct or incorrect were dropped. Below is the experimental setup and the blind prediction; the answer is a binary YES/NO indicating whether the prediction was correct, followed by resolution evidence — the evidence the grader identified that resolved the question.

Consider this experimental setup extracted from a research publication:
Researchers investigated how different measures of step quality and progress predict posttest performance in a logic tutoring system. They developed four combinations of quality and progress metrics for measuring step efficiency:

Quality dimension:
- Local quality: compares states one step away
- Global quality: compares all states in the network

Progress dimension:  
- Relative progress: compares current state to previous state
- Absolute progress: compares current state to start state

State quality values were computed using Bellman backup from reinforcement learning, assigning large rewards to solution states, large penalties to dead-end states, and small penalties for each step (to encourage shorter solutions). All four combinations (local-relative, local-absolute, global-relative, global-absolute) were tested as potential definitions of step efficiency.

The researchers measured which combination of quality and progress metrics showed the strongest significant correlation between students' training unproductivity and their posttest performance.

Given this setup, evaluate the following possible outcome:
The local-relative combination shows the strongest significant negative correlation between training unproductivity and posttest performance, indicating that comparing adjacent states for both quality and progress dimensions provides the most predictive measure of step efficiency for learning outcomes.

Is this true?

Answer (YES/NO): NO